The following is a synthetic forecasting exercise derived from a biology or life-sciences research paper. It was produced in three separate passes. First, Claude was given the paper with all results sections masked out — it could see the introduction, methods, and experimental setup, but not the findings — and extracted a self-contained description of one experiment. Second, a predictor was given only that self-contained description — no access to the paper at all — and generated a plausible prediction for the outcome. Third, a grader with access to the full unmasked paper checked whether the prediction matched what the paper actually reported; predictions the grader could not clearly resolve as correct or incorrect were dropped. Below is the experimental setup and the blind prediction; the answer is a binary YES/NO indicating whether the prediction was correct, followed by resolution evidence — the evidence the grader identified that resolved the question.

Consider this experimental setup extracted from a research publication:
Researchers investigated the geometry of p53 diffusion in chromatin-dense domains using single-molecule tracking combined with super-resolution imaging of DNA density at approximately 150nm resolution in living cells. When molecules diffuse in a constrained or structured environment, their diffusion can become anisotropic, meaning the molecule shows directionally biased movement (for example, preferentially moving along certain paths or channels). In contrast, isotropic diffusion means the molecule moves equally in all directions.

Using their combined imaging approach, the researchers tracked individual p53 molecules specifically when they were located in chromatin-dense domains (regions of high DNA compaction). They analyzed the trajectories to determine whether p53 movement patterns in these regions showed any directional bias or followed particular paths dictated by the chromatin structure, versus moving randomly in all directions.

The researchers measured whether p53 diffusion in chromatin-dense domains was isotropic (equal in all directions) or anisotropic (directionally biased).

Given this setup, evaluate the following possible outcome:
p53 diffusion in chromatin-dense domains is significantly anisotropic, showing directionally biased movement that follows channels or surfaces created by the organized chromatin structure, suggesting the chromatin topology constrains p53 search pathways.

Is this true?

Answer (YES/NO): YES